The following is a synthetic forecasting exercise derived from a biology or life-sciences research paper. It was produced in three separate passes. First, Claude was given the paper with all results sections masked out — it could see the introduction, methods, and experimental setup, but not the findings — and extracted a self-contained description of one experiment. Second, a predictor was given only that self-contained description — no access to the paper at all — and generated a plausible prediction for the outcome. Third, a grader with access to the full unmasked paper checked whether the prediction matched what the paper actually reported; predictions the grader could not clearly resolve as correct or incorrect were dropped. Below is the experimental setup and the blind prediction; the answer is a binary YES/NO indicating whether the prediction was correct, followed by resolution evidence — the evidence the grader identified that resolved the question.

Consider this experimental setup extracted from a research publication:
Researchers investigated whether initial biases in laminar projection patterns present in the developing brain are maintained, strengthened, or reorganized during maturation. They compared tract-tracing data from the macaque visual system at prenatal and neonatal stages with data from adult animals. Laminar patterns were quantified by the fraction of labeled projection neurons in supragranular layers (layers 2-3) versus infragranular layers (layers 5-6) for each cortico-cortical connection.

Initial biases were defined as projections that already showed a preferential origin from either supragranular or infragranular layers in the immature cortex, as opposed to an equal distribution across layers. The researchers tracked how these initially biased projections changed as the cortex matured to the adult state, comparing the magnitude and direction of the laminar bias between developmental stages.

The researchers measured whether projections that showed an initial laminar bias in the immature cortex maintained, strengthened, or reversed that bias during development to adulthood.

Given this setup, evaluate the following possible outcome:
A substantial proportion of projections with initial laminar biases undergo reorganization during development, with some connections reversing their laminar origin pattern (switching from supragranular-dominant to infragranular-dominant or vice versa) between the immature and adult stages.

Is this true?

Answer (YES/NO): NO